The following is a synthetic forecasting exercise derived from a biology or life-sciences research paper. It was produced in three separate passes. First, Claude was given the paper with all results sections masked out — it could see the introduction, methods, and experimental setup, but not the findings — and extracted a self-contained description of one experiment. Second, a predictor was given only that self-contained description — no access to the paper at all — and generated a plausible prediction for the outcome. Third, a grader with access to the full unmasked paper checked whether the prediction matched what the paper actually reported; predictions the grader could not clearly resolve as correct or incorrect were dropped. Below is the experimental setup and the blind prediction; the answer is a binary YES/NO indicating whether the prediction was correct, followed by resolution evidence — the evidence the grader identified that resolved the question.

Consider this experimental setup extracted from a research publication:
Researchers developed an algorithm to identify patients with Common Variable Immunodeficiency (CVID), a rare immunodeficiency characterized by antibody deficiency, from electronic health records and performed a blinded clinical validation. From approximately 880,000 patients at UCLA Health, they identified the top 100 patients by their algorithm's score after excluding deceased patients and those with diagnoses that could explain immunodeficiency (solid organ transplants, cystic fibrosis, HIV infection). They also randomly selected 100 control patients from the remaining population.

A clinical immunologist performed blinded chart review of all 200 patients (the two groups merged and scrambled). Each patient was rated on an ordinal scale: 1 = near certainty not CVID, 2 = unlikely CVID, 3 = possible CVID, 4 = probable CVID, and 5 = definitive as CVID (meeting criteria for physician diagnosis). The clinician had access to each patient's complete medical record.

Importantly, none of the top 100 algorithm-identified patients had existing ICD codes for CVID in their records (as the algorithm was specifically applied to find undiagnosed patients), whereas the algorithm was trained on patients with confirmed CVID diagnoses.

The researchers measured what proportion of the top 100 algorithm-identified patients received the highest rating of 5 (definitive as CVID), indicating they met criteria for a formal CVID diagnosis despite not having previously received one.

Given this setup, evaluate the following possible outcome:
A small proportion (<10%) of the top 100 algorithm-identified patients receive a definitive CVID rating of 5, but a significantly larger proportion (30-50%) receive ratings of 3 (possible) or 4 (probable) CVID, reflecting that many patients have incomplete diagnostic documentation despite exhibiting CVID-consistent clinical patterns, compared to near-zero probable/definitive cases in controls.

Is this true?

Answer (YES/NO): NO